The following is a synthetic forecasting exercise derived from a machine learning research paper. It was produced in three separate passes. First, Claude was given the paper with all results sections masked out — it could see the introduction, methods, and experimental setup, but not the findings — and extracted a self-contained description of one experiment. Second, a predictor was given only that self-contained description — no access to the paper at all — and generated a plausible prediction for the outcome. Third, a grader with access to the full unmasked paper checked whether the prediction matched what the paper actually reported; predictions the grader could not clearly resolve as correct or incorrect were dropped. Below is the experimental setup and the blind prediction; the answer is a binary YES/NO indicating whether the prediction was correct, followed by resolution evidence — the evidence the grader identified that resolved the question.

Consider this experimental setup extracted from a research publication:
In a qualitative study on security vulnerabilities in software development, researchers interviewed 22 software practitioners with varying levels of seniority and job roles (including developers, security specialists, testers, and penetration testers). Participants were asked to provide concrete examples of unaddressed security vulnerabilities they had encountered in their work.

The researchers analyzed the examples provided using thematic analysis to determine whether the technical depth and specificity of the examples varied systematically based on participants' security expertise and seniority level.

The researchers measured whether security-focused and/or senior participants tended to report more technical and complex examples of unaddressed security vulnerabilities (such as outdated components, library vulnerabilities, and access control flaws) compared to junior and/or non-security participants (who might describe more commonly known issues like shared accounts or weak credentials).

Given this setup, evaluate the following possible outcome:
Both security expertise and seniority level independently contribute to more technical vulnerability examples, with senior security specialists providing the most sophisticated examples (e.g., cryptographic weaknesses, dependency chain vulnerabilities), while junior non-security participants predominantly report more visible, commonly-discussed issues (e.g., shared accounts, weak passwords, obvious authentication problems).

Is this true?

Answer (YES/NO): NO